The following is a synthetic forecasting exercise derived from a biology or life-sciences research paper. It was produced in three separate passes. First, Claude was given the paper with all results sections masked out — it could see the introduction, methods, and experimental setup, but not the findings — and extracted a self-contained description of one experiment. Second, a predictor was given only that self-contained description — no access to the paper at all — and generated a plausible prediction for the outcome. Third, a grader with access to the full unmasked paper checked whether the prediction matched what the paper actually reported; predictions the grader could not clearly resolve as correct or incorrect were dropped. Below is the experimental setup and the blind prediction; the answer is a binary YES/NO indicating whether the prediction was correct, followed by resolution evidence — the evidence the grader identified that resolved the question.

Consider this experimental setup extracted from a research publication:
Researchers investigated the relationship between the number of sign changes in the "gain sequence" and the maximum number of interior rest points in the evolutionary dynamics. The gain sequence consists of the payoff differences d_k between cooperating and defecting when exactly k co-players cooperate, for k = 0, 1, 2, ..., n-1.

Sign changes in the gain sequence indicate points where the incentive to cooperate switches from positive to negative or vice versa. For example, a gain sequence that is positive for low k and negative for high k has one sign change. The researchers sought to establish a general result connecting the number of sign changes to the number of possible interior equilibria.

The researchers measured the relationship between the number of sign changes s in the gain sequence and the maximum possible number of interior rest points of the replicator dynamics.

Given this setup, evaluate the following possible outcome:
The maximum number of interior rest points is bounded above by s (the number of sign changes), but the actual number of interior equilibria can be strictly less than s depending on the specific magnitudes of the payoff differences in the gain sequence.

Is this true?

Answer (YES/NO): YES